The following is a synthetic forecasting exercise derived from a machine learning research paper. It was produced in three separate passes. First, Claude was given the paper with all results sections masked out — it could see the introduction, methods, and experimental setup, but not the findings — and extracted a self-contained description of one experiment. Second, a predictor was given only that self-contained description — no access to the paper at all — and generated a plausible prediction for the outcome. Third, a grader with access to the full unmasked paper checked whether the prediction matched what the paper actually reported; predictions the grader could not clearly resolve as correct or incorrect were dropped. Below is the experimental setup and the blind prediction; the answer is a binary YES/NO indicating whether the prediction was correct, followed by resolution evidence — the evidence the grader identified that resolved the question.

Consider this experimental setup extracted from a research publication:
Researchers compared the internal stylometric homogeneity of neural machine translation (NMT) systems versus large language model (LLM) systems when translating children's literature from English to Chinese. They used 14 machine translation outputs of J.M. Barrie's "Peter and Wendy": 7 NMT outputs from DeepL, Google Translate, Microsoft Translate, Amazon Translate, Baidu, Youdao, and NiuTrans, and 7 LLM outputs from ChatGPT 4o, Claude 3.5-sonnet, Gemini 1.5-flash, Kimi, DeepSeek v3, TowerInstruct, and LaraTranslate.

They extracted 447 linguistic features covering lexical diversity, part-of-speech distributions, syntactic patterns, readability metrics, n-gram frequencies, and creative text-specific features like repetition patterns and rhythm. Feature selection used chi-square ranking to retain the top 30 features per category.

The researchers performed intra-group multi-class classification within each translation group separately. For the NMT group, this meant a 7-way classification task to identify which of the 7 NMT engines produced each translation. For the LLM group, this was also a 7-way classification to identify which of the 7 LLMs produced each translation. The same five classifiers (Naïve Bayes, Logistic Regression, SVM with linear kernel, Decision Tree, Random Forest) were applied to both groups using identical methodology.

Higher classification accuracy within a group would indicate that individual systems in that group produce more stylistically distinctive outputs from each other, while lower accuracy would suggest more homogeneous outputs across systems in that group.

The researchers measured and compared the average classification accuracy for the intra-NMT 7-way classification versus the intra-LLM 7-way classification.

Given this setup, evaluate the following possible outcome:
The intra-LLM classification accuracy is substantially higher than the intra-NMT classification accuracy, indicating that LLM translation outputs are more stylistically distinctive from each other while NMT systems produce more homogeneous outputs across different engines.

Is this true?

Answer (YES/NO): NO